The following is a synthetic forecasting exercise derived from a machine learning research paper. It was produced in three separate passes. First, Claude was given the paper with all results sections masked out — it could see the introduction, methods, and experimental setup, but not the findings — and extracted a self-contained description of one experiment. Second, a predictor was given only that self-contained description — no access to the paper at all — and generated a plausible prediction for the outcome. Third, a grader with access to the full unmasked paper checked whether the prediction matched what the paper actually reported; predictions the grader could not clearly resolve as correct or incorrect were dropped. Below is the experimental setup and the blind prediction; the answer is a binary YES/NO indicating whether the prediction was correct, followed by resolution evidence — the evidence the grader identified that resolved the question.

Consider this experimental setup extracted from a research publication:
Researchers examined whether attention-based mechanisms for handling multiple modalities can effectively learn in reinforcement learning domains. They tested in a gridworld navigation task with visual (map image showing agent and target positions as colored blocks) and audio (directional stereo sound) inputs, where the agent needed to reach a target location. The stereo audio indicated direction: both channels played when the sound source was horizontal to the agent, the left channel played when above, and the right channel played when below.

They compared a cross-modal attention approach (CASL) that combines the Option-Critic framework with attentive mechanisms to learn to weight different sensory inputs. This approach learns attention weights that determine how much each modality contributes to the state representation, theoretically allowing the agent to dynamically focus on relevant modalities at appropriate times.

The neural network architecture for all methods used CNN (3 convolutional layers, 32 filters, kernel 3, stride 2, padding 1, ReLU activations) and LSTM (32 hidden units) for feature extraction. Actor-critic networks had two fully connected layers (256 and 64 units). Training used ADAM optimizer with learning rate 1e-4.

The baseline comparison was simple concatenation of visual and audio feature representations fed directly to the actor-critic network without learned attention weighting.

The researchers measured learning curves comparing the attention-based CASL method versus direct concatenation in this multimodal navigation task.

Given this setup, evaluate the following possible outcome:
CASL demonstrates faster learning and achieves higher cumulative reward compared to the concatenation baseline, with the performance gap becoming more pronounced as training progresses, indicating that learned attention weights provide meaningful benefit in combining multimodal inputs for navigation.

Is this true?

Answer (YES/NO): NO